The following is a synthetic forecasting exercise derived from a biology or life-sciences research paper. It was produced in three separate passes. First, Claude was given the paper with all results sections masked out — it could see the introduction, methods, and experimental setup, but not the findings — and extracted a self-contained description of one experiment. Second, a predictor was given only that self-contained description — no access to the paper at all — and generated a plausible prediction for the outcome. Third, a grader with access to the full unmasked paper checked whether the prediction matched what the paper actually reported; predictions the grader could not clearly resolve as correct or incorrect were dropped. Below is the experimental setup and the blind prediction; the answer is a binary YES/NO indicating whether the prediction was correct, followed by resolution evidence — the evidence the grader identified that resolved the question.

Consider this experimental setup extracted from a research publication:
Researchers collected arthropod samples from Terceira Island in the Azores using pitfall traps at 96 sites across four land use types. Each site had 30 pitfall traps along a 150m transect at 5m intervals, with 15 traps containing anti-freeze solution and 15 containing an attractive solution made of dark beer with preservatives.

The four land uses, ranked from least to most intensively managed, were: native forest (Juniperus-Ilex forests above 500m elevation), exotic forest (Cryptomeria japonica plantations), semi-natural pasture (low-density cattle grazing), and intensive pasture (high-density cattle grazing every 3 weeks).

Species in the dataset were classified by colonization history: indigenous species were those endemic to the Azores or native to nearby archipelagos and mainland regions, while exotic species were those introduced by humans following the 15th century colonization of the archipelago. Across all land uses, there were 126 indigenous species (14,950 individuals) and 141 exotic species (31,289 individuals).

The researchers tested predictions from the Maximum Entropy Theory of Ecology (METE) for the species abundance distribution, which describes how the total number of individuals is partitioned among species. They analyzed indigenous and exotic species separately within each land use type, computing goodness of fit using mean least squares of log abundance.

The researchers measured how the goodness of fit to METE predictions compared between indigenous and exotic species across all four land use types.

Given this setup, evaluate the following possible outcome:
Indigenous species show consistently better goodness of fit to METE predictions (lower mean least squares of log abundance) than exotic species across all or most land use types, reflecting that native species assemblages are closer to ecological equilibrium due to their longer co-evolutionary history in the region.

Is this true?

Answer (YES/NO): NO